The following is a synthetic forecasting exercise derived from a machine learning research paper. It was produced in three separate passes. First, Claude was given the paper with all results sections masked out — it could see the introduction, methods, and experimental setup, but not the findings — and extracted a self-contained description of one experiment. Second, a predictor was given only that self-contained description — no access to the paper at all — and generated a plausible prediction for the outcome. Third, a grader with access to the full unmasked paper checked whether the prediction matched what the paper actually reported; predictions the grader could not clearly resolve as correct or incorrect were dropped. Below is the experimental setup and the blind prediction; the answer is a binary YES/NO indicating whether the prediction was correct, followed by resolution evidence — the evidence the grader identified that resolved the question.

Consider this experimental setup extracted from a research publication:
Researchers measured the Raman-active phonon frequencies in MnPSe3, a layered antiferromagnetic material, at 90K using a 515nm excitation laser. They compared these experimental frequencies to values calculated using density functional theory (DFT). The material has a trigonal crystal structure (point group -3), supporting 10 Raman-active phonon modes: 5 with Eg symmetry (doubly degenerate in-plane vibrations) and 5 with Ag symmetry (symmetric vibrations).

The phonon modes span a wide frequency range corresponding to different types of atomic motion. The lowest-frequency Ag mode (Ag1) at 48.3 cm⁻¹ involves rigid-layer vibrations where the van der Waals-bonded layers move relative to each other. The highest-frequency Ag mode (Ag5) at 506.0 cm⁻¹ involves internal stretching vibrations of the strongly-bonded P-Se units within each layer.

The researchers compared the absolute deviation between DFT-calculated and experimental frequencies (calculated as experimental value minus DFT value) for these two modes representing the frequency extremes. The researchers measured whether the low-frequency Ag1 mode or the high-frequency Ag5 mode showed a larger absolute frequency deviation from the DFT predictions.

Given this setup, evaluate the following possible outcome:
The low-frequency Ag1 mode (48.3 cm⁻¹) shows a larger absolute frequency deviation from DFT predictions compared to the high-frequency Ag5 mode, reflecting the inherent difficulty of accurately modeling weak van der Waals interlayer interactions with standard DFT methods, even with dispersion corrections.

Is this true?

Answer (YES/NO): NO